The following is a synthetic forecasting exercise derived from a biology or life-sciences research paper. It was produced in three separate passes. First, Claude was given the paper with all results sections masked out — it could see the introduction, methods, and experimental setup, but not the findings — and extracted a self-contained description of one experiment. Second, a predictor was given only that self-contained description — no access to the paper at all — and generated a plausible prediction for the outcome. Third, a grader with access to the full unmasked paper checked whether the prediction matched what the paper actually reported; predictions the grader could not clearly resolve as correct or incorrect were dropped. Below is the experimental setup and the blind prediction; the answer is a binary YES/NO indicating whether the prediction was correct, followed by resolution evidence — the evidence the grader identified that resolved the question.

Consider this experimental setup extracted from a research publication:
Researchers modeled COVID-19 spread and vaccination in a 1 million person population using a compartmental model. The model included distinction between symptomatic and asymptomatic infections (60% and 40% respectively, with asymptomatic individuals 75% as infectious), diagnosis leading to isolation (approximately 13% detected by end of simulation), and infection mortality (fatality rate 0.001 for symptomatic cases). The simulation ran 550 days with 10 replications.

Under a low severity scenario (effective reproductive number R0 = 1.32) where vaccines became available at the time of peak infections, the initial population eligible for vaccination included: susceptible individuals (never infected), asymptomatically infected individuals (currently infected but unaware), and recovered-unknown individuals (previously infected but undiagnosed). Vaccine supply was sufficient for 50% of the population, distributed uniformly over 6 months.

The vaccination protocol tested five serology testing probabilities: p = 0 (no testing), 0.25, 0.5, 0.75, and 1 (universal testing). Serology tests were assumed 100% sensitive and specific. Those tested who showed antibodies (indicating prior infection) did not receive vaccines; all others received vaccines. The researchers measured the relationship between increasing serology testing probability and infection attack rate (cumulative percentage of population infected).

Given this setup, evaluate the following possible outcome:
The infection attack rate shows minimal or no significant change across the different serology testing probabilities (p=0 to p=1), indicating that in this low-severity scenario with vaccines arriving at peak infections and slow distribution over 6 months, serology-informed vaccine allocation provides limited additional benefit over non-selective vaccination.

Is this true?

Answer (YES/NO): NO